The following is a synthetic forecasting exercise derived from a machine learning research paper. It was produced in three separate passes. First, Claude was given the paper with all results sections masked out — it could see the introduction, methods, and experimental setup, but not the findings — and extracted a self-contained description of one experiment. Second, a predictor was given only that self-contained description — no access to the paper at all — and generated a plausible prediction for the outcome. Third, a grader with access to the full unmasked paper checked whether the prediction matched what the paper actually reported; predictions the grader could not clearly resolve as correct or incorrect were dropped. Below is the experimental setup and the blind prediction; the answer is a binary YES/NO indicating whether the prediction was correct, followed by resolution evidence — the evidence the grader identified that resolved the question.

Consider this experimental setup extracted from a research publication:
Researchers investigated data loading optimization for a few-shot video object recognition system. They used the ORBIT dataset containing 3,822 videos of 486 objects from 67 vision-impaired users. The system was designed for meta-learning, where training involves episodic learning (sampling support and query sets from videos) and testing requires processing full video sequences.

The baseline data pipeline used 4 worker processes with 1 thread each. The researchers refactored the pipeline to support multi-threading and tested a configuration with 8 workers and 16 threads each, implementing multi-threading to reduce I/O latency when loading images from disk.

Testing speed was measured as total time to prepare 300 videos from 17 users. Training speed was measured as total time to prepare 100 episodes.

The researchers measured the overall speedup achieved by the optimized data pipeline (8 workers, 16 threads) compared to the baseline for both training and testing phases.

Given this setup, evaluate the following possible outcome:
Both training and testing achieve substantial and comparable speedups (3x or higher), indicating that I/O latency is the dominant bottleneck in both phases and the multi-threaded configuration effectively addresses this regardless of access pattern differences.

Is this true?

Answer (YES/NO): NO